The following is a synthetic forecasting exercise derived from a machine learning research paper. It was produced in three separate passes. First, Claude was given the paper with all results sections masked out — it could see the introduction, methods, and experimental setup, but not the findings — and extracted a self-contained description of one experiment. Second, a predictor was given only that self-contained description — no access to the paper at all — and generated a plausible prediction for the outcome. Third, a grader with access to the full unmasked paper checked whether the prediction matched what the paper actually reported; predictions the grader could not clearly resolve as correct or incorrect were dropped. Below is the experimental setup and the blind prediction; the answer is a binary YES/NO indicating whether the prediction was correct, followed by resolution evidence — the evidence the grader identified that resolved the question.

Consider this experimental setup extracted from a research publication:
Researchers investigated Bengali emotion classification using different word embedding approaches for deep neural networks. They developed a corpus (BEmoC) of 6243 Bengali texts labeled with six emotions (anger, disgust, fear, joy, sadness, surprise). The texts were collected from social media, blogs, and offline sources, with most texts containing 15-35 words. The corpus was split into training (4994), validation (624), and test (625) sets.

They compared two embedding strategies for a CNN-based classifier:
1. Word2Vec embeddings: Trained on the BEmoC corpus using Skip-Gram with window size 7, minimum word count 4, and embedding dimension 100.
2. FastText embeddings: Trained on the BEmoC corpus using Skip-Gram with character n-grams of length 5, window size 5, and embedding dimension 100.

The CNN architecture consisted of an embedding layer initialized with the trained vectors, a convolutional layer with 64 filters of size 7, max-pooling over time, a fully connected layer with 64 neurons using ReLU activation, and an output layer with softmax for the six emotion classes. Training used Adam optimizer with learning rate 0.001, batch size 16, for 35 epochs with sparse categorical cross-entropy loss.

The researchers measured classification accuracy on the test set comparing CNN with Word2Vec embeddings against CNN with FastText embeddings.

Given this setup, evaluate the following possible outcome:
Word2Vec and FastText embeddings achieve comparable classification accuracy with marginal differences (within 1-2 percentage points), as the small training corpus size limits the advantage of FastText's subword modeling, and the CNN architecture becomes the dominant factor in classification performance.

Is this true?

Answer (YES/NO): YES